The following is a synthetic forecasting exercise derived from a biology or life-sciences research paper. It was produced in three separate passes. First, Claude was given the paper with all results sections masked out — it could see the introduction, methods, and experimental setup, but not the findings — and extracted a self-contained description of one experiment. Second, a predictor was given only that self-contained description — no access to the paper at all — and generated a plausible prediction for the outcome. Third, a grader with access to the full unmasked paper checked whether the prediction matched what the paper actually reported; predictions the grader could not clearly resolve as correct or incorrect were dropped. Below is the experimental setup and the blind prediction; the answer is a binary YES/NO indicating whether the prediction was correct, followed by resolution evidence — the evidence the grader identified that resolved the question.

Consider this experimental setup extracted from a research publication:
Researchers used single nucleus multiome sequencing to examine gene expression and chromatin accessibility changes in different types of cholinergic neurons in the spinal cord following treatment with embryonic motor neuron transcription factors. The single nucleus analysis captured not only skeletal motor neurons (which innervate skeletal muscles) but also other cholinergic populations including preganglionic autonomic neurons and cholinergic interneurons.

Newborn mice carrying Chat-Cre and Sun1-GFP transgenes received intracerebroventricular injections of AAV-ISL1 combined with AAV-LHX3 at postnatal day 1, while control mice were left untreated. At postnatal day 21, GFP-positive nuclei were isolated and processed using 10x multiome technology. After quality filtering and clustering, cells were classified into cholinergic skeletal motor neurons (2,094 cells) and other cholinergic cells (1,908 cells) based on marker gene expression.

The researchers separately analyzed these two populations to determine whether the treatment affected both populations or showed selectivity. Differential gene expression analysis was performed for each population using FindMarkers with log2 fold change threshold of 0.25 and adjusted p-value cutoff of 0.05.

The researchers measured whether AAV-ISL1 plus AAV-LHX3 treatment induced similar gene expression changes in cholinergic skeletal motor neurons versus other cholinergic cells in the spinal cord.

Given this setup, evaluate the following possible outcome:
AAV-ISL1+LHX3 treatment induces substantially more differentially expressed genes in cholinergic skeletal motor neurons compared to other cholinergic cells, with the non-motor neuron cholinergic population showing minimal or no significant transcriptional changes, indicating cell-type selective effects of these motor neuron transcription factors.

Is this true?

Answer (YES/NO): YES